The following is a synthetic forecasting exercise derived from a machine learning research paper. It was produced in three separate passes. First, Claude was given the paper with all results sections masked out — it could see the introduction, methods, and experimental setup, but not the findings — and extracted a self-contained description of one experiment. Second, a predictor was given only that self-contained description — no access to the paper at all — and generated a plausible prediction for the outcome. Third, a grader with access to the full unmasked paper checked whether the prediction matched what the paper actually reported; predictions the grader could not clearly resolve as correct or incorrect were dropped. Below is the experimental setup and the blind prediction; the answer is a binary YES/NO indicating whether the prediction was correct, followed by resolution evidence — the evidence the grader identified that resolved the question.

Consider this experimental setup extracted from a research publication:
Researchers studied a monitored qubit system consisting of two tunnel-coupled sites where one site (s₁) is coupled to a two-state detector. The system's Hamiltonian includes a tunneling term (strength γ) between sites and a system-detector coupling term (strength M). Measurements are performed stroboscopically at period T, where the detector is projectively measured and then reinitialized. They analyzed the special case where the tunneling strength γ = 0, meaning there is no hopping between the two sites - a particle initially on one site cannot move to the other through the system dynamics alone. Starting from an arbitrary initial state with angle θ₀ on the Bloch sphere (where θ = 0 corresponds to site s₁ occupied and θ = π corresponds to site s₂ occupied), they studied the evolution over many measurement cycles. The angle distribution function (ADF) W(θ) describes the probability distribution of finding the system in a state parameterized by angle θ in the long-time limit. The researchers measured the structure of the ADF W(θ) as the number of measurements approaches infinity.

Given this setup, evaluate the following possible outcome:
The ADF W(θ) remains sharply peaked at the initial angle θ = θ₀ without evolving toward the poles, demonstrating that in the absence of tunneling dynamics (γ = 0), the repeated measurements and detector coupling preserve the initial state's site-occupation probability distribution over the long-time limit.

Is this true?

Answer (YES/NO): NO